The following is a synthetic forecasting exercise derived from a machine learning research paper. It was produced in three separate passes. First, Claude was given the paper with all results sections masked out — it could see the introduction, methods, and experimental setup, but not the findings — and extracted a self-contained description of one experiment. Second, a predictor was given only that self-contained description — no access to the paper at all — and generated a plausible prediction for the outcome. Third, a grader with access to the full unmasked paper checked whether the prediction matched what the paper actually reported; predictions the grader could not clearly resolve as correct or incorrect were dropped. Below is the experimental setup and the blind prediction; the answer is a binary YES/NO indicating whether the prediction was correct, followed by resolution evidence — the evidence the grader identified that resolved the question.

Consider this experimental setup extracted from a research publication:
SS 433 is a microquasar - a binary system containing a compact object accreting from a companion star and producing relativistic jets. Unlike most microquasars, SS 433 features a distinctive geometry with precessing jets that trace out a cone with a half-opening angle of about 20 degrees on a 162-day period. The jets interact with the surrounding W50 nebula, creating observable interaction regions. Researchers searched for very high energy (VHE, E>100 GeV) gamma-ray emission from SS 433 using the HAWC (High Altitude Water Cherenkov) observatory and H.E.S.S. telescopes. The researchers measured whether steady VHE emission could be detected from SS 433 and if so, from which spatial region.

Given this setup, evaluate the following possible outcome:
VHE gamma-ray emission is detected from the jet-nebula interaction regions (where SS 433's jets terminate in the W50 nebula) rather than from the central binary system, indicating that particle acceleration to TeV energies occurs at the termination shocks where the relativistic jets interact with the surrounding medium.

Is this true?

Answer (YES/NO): YES